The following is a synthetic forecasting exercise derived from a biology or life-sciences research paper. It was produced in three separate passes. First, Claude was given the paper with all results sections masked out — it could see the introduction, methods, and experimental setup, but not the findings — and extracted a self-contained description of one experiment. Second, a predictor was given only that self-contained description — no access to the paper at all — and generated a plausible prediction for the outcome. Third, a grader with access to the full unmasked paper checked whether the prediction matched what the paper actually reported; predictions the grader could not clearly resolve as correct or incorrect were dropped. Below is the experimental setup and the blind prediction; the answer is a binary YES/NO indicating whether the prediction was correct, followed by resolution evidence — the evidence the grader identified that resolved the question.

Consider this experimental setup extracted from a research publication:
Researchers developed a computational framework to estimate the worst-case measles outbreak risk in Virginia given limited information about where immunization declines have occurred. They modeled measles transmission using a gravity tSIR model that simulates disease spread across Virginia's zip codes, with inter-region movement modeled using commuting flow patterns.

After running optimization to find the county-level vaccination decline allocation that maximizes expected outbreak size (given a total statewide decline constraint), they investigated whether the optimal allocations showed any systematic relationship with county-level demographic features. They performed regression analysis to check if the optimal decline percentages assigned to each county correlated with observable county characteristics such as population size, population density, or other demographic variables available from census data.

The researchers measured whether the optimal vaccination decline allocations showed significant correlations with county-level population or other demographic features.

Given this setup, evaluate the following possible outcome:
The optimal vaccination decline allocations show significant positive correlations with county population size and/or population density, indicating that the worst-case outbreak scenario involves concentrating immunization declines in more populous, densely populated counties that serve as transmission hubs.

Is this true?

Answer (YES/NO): NO